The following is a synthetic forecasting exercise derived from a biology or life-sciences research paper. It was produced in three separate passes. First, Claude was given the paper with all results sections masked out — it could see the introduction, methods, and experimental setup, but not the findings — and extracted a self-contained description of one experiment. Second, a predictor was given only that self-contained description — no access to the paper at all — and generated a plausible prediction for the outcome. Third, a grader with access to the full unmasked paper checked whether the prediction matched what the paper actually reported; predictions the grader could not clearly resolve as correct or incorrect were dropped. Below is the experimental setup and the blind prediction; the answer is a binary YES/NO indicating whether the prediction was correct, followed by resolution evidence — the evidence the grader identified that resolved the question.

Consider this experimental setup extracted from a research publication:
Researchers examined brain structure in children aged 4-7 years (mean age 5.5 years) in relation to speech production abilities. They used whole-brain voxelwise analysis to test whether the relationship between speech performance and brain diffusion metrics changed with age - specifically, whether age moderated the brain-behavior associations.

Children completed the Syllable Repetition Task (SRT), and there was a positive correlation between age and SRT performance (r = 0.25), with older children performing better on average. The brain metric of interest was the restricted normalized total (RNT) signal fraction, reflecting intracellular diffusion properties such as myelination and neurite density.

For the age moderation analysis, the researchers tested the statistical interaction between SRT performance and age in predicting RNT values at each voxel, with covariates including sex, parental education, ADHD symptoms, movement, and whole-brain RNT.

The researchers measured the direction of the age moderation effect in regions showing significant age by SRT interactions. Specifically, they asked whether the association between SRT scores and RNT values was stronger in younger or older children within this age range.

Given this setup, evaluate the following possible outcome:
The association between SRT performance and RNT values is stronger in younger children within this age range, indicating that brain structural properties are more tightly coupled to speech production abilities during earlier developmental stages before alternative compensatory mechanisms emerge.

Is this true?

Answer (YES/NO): NO